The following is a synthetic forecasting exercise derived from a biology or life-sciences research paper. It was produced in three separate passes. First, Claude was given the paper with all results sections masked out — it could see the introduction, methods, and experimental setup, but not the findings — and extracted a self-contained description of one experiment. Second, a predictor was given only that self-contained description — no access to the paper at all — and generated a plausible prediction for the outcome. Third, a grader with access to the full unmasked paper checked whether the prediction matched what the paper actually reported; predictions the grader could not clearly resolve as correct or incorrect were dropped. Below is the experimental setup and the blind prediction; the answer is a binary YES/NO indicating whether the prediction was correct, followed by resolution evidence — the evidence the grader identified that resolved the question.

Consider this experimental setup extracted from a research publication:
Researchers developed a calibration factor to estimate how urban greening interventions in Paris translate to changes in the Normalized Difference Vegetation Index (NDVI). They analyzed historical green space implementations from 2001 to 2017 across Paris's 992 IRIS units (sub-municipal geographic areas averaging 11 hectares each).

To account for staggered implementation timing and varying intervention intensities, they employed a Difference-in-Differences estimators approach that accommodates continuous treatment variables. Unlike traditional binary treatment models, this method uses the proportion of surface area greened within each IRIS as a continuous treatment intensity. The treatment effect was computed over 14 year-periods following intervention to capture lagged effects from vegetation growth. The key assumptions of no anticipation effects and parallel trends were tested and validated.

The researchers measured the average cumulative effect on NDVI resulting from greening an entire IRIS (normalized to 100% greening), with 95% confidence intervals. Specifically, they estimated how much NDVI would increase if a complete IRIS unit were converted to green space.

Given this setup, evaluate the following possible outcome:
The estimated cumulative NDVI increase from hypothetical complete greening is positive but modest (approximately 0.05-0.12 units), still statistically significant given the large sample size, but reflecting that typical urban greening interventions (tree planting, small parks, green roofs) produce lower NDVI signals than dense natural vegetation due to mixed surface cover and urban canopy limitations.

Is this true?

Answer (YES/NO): NO